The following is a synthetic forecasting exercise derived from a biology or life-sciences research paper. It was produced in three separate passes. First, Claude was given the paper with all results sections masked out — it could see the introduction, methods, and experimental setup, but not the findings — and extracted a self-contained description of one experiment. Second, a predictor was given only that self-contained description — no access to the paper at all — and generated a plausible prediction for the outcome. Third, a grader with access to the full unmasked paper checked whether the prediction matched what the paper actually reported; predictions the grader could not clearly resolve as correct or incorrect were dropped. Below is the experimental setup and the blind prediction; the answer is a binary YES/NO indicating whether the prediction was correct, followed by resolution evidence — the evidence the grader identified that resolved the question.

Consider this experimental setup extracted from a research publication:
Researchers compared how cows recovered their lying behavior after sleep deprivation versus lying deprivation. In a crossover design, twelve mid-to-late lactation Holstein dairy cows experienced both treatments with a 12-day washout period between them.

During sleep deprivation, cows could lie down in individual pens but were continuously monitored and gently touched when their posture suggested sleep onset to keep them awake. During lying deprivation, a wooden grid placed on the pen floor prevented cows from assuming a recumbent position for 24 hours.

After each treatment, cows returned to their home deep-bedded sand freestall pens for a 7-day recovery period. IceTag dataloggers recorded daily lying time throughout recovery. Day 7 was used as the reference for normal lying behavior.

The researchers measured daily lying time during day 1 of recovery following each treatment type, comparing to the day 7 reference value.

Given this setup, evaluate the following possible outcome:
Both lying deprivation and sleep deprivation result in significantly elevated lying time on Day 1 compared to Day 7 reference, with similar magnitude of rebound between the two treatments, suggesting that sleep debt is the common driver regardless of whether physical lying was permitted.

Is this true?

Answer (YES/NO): NO